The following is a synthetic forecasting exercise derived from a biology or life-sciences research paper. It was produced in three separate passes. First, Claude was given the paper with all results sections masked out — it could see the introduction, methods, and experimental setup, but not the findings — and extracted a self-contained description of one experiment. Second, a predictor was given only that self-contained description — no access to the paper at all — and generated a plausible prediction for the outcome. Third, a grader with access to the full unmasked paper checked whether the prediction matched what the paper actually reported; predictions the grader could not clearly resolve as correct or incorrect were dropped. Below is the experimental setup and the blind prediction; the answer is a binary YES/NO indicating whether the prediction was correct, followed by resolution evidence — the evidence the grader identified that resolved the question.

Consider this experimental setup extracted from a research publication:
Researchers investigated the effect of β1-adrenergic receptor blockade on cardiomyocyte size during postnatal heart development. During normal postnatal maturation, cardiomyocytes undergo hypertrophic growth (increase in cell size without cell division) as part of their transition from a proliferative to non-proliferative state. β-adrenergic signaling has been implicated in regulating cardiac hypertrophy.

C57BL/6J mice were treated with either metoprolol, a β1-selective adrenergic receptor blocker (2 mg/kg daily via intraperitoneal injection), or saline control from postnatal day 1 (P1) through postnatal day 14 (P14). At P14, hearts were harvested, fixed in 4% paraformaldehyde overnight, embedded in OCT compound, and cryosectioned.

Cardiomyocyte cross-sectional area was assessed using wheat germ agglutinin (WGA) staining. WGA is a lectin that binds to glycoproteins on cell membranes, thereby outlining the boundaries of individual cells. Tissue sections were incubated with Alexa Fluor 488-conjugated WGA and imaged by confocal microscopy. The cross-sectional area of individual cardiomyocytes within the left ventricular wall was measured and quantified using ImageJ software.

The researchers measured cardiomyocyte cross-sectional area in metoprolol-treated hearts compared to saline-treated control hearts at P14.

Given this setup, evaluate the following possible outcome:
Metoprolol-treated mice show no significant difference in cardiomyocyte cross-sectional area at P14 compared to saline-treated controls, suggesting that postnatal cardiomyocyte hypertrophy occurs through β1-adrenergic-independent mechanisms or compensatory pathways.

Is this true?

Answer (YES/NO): YES